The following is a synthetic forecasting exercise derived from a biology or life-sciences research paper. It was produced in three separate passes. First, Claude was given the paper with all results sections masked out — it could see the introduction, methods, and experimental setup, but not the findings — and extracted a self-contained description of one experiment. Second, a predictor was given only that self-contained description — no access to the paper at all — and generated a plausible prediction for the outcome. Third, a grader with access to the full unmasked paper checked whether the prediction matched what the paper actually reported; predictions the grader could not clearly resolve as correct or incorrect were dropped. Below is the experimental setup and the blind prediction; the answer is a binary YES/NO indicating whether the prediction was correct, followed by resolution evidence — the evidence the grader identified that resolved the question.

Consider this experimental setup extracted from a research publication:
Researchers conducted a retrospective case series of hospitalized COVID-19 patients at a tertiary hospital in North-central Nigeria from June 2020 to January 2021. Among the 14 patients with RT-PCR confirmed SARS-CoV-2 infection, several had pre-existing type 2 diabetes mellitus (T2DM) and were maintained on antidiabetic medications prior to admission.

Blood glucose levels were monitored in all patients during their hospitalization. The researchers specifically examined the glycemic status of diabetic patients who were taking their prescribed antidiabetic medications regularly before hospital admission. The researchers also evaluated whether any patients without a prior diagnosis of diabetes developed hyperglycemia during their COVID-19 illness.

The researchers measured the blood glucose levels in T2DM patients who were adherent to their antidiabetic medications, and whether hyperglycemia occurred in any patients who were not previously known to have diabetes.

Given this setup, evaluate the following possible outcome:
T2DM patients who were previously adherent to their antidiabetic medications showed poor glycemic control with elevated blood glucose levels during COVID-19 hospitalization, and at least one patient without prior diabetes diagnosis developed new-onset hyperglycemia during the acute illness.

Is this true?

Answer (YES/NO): YES